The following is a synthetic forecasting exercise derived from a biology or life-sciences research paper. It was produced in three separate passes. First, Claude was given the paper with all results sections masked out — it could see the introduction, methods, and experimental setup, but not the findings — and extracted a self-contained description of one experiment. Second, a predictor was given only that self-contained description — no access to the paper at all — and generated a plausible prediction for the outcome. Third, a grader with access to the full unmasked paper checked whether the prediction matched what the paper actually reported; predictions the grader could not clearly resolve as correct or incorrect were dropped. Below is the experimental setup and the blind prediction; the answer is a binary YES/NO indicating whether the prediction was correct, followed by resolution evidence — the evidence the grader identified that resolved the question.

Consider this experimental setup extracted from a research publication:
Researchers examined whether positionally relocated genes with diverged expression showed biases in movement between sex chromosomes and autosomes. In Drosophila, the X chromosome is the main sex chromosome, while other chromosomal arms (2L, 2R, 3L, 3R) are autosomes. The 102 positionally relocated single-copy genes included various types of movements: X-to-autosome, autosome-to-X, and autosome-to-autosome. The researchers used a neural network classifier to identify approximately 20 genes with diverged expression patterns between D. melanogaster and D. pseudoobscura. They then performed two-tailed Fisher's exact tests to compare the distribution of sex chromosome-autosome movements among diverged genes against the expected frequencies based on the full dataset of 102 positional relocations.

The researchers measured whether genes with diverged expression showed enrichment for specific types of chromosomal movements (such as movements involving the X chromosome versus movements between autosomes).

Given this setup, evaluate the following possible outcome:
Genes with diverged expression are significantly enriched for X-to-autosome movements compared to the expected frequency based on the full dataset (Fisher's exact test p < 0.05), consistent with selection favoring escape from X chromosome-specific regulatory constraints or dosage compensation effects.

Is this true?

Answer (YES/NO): NO